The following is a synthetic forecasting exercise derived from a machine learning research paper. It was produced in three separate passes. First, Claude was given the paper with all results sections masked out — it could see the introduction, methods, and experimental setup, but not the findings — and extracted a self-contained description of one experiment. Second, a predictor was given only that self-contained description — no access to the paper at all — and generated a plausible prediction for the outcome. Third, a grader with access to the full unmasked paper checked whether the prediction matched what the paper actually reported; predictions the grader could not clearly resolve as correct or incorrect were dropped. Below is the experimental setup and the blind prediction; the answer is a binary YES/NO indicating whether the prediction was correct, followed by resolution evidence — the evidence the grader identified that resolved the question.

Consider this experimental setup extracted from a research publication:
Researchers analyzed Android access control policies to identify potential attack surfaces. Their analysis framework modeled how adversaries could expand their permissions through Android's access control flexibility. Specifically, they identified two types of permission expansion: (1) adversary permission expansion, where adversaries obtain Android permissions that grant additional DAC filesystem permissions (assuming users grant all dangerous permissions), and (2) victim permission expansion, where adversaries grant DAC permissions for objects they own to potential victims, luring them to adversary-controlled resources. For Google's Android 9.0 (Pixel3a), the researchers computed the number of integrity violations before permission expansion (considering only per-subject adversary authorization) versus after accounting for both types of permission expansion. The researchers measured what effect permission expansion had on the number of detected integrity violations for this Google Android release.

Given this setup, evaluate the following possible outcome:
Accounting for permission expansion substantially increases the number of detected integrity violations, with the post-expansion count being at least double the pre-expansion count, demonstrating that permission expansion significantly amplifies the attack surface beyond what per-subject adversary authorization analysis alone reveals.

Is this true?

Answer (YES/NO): YES